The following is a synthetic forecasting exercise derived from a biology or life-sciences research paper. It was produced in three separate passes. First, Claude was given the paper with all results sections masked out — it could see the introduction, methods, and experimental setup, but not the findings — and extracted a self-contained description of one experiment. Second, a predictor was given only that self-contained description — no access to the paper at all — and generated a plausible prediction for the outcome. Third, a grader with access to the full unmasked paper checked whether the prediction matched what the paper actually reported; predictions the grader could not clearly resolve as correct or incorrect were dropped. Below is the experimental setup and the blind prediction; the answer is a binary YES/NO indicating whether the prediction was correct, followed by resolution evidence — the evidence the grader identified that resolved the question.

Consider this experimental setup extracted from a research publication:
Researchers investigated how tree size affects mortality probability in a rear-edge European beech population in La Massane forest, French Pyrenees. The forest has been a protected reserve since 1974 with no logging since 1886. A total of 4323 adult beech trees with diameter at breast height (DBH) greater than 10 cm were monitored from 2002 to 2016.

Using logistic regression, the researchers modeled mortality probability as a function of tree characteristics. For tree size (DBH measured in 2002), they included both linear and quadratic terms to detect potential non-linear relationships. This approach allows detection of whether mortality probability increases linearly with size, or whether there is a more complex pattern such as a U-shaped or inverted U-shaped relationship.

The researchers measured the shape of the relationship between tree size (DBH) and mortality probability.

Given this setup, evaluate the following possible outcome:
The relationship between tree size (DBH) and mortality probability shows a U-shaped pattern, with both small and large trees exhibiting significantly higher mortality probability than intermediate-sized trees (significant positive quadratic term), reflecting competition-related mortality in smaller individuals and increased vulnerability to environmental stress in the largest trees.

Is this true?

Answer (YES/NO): YES